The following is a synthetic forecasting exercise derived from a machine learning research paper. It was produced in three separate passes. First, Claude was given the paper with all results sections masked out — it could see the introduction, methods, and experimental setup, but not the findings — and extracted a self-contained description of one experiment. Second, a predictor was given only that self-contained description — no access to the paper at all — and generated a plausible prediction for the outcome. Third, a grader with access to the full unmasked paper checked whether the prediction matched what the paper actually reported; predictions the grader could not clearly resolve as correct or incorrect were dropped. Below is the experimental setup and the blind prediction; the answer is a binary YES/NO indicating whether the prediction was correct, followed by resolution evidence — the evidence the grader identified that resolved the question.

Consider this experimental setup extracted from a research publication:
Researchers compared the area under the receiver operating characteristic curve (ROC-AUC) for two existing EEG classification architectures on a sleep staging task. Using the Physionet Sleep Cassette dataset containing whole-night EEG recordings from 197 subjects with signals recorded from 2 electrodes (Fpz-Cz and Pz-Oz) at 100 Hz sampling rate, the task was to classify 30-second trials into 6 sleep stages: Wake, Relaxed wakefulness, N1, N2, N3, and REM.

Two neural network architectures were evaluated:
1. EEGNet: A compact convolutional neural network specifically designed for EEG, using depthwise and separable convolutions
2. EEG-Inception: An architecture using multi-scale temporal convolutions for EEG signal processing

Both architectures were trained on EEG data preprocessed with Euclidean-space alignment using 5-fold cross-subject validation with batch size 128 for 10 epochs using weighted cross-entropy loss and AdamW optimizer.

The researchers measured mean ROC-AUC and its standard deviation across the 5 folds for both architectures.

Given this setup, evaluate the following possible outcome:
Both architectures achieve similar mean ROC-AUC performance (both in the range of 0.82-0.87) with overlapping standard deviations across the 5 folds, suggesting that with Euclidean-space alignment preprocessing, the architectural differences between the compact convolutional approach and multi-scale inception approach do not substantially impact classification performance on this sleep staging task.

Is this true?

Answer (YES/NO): NO